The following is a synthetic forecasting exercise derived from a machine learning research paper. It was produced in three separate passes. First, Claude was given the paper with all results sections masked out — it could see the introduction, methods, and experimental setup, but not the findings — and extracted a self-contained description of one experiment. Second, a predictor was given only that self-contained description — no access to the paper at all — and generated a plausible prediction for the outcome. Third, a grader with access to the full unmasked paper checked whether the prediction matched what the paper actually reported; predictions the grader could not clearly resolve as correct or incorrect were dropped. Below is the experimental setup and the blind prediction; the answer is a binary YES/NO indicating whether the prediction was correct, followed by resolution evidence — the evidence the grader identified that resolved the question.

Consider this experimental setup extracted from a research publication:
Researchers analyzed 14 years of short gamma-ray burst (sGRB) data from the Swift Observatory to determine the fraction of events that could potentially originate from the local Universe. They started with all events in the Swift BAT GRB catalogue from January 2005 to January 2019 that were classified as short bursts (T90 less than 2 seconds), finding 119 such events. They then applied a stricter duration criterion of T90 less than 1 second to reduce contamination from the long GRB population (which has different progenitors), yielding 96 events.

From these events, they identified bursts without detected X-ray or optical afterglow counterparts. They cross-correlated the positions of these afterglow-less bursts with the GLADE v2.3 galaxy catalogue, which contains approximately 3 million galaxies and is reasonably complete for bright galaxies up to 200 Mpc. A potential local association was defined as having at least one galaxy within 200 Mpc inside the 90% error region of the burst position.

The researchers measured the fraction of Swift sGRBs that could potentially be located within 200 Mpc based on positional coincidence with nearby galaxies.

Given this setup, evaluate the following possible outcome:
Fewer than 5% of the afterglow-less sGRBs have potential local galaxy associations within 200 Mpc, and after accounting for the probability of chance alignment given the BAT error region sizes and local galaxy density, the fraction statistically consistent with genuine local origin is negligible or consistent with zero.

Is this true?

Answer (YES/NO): NO